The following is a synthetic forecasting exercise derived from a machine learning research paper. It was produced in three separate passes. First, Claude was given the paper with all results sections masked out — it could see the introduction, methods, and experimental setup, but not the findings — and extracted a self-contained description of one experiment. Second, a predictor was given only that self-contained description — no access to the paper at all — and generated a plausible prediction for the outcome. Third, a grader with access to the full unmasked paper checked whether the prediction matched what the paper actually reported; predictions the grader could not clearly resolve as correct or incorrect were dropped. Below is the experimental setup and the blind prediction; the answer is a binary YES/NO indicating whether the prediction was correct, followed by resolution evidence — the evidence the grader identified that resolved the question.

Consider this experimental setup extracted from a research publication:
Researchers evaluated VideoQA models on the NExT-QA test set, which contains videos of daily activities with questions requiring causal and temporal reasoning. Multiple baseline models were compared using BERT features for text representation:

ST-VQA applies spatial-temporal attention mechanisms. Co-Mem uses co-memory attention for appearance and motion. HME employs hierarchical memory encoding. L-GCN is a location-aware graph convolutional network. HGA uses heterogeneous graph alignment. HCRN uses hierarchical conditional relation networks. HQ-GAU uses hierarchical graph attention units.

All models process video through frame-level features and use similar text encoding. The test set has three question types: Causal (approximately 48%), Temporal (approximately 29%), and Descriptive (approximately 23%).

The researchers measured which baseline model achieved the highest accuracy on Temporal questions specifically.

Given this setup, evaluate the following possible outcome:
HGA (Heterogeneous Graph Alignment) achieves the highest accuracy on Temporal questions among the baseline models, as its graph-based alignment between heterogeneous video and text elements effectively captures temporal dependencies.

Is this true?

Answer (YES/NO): NO